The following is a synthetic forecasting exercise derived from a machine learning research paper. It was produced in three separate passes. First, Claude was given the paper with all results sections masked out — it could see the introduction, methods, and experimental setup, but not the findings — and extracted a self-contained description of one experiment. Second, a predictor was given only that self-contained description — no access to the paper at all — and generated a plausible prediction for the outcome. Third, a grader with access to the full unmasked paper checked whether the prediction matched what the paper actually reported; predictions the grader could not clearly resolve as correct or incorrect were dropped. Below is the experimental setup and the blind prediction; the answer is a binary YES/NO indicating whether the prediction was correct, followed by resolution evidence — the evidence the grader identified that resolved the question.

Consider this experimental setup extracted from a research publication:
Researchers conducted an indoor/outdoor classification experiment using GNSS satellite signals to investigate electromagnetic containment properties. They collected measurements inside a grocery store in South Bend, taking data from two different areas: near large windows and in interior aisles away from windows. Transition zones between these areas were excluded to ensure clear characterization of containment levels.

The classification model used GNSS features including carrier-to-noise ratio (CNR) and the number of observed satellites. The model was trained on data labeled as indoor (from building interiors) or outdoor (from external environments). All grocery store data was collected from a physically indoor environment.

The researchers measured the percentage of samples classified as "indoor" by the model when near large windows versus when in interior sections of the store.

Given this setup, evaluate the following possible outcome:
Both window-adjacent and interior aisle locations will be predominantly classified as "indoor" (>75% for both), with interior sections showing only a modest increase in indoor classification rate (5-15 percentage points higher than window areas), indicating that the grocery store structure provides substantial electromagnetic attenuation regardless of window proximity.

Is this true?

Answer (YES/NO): NO